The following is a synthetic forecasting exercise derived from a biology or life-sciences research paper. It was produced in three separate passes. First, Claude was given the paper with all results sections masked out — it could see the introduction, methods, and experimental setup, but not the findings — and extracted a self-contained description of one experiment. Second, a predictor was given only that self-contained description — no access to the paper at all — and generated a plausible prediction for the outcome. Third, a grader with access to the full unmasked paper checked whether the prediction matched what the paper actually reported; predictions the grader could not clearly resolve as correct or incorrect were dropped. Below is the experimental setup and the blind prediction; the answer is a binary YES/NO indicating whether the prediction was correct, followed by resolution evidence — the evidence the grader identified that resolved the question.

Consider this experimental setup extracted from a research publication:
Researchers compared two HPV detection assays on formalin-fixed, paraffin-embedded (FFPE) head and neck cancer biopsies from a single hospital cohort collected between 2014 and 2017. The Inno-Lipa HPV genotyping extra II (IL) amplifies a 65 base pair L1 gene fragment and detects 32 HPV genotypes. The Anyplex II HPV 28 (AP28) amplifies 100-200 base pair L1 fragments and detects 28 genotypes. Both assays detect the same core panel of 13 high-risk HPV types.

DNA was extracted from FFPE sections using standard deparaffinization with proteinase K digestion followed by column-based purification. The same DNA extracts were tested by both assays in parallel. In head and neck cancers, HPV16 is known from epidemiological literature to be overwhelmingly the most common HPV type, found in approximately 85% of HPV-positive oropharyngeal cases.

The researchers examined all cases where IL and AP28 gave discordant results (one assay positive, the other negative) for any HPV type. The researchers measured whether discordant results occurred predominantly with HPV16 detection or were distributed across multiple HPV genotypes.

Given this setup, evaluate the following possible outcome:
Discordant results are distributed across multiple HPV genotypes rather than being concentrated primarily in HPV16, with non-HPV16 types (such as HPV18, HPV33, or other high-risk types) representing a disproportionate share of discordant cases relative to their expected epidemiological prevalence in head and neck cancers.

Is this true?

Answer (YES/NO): NO